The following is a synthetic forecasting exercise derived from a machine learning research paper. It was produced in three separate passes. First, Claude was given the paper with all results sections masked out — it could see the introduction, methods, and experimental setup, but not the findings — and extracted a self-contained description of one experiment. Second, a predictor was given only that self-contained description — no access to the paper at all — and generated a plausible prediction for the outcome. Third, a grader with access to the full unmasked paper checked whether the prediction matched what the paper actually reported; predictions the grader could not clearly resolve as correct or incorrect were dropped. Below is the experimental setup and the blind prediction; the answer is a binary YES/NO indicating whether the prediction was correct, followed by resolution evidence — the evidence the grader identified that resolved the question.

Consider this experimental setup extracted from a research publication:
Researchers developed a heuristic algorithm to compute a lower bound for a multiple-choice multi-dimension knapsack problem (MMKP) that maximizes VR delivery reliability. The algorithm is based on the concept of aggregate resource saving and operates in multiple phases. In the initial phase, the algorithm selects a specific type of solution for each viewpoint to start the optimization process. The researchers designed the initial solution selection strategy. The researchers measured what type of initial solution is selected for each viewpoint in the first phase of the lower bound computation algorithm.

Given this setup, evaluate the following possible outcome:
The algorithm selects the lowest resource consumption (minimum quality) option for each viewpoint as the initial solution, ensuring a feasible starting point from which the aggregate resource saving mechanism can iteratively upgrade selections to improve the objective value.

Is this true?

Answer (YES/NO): NO